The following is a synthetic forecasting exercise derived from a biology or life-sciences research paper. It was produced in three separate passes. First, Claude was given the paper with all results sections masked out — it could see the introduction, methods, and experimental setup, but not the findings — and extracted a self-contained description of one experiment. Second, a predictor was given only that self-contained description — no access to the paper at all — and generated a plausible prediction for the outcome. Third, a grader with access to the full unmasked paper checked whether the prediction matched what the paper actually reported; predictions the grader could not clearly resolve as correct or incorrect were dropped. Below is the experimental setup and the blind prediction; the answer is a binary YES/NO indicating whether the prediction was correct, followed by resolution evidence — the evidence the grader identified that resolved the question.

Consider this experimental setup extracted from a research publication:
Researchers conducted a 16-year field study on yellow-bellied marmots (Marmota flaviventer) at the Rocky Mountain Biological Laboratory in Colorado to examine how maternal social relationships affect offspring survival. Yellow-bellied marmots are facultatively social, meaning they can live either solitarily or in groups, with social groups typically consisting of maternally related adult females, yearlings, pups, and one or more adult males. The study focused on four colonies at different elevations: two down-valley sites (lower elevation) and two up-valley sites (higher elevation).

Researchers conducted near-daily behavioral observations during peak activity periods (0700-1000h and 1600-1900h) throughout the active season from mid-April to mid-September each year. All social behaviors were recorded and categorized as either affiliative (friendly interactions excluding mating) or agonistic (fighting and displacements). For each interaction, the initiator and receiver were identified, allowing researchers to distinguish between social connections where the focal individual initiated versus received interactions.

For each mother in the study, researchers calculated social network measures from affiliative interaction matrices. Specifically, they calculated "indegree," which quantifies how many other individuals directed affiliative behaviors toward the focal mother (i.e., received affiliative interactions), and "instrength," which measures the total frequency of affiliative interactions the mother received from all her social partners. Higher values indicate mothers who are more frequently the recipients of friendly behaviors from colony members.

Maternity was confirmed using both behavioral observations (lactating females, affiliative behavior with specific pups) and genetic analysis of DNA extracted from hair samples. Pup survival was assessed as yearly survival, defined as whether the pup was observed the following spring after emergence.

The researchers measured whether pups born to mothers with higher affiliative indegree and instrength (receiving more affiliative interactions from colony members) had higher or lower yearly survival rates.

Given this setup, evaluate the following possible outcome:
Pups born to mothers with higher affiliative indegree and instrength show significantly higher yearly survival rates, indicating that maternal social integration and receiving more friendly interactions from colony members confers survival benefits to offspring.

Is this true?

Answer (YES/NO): NO